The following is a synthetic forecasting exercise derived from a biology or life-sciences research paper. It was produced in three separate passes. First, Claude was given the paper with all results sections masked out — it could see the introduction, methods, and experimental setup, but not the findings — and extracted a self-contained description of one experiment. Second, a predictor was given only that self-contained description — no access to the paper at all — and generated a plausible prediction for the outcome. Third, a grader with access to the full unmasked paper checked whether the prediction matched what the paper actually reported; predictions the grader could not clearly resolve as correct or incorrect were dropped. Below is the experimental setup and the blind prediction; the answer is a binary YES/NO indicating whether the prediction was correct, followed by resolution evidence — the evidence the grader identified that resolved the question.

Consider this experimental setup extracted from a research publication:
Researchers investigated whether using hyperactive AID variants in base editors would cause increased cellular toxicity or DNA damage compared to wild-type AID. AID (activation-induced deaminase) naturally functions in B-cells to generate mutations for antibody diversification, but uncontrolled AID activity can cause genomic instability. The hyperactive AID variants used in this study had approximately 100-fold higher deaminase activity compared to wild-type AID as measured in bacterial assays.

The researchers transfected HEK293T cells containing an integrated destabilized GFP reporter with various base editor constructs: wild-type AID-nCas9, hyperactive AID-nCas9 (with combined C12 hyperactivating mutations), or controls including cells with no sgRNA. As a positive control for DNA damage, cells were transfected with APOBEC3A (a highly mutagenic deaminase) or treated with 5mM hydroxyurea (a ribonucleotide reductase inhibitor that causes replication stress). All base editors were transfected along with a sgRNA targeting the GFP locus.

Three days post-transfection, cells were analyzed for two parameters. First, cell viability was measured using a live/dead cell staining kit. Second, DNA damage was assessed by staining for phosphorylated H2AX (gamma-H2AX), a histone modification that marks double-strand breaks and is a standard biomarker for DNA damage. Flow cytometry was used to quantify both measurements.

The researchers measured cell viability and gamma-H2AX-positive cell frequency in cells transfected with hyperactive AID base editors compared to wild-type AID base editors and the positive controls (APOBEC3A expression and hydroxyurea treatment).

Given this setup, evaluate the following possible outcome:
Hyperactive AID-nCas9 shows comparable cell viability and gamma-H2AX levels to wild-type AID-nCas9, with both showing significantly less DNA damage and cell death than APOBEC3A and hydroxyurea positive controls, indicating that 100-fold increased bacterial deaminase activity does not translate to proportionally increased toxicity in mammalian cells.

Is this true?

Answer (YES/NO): NO